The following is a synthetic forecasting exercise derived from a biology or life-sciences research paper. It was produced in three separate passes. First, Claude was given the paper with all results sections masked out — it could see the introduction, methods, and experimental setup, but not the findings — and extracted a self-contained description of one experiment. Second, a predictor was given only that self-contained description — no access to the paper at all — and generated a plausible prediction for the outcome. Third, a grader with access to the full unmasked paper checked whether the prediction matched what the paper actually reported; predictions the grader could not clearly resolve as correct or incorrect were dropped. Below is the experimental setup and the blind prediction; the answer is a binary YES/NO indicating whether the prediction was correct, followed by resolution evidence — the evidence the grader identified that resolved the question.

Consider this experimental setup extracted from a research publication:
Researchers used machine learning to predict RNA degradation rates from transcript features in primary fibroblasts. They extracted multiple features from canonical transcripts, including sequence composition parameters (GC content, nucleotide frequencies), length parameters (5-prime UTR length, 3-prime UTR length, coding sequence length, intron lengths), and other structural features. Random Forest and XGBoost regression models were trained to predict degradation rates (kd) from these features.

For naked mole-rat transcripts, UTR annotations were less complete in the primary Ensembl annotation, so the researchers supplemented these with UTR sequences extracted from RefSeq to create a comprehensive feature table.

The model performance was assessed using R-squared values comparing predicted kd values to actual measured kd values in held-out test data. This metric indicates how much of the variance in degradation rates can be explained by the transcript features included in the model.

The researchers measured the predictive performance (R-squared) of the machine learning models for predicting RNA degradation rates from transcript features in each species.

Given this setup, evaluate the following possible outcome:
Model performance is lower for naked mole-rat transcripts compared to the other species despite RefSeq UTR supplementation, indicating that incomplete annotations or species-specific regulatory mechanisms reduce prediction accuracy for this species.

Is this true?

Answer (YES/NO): YES